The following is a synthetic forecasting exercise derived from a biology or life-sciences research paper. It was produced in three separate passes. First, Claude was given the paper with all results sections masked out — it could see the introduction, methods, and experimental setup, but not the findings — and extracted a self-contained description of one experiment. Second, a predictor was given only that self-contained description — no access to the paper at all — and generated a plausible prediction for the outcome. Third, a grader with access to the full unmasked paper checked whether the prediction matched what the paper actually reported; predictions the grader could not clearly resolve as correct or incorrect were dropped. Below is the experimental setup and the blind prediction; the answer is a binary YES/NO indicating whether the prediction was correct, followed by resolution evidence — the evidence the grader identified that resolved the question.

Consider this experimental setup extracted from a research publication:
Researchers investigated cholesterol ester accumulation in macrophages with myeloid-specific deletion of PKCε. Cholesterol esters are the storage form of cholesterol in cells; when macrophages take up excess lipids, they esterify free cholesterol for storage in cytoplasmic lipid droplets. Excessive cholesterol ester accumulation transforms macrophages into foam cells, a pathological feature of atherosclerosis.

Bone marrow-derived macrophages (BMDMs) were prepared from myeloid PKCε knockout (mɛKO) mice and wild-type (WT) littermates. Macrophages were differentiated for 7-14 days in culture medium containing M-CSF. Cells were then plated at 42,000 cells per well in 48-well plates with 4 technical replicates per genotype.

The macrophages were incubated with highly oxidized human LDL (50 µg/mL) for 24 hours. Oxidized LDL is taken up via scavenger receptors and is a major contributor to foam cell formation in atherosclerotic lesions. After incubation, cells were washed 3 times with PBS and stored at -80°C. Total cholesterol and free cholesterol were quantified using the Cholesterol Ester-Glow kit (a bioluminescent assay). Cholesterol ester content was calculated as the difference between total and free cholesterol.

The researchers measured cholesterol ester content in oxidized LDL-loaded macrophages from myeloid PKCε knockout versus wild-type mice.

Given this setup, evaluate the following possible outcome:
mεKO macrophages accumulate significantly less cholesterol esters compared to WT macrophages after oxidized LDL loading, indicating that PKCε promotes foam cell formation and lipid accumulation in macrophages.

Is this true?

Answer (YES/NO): NO